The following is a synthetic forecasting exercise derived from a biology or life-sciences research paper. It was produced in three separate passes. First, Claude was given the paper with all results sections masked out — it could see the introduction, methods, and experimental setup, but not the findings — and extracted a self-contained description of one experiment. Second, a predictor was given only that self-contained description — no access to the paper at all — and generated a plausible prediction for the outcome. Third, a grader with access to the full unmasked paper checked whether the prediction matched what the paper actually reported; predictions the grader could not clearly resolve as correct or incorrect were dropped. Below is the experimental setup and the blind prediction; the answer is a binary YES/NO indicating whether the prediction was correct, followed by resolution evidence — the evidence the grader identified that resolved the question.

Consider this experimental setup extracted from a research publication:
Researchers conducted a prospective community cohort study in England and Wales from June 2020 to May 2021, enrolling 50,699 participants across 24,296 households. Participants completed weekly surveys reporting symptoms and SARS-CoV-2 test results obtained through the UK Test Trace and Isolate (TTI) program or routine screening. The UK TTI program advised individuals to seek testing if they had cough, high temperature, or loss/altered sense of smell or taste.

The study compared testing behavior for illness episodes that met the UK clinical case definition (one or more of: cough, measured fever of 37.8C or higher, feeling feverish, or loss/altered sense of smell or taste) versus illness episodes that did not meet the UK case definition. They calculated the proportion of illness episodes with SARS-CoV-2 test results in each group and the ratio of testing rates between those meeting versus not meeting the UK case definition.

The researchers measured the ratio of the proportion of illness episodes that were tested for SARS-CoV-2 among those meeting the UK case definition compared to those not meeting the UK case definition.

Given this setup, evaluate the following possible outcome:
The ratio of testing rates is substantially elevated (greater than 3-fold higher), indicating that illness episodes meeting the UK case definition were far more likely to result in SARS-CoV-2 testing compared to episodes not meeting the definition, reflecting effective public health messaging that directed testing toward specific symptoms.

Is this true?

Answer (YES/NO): NO